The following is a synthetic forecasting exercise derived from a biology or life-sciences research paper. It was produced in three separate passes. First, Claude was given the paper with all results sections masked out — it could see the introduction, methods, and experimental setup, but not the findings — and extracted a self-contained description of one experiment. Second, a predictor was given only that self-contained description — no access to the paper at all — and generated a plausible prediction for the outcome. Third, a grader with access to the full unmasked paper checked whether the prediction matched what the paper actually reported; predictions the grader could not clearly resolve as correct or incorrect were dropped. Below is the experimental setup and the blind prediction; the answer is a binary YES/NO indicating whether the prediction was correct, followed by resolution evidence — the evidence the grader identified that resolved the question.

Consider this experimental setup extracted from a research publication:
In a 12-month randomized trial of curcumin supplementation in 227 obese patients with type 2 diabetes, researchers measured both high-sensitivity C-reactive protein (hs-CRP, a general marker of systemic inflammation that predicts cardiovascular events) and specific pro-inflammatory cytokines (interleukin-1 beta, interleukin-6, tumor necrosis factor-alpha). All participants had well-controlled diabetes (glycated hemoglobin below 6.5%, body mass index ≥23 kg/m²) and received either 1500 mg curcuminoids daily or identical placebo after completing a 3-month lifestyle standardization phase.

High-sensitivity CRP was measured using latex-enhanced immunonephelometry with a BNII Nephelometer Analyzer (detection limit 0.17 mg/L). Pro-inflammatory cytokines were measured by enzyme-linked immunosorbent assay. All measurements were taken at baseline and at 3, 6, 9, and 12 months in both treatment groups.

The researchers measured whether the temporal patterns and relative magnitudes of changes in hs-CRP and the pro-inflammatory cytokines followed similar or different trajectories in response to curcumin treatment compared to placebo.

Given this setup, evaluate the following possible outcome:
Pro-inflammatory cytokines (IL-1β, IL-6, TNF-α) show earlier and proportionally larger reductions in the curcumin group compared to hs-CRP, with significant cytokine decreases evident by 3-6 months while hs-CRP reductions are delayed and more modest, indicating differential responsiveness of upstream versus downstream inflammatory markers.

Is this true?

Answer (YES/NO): NO